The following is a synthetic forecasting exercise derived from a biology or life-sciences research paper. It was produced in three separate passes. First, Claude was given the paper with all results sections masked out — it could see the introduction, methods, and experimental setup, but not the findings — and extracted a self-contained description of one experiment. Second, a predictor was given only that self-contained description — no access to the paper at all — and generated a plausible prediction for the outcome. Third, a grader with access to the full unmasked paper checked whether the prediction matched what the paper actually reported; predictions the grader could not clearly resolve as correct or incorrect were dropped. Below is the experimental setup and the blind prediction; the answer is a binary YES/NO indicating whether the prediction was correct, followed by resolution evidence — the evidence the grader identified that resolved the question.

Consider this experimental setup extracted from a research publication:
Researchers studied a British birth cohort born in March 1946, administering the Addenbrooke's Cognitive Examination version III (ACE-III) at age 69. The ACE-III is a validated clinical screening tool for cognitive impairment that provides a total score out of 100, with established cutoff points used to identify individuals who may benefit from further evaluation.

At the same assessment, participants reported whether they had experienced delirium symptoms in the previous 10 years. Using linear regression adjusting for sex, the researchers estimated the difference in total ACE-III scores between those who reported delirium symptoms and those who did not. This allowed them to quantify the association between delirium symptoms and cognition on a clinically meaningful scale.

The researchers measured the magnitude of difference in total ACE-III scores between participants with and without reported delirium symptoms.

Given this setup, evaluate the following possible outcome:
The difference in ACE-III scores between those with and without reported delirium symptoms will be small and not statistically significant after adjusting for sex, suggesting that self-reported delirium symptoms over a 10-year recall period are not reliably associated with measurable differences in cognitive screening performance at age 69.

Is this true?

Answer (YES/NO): NO